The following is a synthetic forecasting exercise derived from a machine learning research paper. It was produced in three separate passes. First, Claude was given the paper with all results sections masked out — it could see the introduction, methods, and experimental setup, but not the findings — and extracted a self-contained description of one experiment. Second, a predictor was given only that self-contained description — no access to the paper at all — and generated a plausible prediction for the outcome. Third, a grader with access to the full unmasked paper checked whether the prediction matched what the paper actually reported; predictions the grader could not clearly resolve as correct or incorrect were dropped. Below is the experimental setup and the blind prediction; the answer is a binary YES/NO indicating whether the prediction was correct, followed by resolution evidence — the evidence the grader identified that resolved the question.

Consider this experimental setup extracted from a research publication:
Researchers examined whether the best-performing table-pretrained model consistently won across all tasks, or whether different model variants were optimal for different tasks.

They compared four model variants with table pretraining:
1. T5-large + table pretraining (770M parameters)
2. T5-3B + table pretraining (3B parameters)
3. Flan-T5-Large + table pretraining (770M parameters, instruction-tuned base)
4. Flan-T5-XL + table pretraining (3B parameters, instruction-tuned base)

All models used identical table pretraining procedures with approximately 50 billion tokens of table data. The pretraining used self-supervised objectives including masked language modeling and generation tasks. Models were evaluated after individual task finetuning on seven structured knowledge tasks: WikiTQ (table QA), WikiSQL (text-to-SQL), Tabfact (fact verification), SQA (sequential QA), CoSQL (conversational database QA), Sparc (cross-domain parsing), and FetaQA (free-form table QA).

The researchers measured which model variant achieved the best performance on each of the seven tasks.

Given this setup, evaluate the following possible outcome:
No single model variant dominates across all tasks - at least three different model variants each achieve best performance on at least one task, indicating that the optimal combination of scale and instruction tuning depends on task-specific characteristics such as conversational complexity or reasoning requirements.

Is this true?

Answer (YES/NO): NO